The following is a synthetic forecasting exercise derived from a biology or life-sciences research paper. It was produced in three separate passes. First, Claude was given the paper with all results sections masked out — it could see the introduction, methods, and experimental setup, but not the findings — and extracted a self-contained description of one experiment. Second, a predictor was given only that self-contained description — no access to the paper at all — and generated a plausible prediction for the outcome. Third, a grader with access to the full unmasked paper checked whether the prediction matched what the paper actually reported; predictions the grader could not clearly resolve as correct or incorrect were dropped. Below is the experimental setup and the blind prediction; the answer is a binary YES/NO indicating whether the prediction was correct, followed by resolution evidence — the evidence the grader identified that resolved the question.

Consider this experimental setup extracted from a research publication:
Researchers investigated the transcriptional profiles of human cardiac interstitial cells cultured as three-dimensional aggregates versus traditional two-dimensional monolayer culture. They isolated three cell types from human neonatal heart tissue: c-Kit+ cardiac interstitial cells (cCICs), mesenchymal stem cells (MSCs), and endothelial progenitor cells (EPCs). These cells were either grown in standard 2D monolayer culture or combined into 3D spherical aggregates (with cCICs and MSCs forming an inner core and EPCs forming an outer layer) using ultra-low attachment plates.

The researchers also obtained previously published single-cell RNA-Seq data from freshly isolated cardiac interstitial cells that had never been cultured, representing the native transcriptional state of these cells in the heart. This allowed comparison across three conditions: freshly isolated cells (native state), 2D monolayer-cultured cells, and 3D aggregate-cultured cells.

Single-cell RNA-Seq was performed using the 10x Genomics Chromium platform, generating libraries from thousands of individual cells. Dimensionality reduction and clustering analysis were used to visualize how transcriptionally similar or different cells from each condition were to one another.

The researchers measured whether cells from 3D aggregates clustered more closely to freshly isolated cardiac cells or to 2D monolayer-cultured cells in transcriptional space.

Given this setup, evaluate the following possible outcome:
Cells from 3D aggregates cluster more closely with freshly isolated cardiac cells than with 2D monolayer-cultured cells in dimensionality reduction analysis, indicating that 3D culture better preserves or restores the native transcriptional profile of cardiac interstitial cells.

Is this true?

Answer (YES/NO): YES